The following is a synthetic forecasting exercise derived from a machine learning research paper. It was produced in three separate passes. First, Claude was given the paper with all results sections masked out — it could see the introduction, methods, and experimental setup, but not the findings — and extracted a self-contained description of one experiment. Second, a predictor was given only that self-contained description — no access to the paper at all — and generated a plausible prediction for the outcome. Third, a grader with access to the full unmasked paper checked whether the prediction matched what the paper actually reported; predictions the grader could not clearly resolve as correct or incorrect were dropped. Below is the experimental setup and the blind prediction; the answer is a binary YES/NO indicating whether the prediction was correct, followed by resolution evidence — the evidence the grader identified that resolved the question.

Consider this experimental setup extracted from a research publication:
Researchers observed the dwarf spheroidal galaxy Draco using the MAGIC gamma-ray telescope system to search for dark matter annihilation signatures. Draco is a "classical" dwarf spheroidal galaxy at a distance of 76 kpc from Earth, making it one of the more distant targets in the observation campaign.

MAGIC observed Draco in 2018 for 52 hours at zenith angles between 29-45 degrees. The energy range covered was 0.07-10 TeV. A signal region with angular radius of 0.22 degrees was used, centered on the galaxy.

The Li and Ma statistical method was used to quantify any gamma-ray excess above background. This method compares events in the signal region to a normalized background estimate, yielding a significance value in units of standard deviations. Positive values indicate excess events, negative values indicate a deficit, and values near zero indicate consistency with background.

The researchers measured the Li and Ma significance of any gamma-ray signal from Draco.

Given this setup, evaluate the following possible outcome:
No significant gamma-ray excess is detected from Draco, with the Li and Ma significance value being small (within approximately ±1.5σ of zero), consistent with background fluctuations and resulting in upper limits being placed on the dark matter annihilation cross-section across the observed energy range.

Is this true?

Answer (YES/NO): YES